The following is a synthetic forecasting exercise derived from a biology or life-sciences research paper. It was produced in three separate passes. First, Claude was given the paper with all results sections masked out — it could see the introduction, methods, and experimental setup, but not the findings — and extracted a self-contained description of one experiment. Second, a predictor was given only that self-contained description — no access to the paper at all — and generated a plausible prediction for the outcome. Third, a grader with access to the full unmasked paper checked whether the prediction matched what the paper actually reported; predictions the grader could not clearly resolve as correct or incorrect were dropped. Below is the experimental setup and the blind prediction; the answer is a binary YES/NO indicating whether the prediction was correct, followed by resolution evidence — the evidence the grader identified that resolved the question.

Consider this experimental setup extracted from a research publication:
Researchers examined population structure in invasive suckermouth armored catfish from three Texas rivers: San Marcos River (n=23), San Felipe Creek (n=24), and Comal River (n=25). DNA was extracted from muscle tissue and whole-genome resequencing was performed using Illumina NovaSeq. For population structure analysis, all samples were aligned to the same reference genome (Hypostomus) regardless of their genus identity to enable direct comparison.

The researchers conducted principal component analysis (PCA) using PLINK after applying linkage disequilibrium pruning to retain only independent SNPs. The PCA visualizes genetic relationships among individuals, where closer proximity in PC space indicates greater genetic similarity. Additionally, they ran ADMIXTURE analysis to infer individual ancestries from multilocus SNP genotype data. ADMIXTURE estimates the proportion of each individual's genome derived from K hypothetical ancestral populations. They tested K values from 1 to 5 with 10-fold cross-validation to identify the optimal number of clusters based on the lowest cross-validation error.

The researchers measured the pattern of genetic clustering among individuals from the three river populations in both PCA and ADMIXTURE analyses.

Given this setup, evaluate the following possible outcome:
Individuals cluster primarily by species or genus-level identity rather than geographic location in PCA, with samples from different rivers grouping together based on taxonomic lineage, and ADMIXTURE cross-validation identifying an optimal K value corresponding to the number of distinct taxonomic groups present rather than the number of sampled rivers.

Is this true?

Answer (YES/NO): NO